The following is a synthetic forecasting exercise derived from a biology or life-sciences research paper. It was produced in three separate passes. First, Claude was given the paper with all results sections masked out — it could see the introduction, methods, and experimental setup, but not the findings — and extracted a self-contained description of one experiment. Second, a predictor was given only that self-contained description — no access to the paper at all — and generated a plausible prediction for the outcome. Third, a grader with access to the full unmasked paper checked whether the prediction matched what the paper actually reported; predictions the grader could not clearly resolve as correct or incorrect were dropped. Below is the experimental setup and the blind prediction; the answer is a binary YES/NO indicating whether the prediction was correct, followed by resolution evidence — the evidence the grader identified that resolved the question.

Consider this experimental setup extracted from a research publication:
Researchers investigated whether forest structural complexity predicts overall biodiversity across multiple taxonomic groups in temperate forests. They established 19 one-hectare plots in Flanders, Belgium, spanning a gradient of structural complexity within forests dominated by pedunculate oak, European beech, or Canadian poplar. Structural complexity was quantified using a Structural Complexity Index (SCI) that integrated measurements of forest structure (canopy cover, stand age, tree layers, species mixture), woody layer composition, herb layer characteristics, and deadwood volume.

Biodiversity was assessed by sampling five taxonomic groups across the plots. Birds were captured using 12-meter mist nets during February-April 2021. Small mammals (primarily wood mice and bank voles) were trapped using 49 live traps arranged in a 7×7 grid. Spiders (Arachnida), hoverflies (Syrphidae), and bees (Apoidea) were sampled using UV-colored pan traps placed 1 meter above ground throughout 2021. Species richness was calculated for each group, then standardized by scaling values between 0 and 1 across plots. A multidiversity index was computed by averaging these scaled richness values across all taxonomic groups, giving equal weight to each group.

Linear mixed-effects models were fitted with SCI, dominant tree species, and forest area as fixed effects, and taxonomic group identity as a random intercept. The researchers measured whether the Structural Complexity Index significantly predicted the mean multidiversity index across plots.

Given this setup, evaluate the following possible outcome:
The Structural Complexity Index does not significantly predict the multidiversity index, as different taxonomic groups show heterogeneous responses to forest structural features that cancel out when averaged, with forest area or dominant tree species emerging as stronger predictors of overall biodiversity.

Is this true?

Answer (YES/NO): NO